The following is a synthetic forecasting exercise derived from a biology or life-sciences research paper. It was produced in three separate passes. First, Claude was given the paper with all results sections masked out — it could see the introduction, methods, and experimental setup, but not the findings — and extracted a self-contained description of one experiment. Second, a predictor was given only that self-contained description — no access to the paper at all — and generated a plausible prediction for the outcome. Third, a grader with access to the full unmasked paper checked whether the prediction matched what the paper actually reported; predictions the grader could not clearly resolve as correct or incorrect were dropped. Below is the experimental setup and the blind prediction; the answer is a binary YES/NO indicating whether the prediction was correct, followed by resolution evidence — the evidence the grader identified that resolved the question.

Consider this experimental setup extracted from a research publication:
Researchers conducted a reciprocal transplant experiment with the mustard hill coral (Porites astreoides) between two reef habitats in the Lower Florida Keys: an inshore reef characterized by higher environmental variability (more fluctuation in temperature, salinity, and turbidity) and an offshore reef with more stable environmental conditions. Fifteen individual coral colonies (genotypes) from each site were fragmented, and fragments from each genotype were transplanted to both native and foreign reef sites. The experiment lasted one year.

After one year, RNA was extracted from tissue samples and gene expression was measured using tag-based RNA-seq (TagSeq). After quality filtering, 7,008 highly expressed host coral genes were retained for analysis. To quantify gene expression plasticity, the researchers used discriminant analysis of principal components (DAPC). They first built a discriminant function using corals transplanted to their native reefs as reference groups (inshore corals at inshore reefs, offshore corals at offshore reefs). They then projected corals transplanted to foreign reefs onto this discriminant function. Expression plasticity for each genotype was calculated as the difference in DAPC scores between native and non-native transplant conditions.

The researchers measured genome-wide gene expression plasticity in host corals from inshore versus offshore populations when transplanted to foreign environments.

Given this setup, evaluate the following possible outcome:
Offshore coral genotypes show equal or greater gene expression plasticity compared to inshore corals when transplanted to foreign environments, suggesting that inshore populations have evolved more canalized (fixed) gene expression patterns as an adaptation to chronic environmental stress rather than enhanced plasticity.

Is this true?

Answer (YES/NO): NO